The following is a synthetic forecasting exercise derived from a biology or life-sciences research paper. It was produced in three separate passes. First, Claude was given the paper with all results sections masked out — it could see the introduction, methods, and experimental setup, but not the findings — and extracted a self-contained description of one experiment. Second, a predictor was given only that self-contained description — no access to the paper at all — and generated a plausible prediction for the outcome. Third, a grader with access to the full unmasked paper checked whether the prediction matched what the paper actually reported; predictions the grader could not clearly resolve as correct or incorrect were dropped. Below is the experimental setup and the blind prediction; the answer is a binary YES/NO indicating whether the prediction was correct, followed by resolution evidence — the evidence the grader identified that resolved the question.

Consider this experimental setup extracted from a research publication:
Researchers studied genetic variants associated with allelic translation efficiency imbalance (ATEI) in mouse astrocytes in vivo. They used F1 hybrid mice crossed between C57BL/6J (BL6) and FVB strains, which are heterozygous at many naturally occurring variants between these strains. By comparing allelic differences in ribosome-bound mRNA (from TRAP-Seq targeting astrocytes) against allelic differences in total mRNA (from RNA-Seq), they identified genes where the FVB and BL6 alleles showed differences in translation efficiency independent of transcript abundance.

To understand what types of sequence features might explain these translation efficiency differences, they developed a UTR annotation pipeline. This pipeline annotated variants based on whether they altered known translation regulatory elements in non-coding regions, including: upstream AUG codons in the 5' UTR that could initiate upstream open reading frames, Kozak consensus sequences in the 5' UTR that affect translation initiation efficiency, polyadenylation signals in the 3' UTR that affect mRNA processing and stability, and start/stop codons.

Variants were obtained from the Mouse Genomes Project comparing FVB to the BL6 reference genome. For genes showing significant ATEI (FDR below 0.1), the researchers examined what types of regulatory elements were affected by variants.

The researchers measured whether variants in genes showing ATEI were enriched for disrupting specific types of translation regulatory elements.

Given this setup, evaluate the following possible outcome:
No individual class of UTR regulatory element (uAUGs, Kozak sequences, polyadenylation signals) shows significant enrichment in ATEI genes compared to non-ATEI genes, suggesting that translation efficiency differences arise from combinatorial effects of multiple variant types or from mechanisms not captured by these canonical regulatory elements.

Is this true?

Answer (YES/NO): NO